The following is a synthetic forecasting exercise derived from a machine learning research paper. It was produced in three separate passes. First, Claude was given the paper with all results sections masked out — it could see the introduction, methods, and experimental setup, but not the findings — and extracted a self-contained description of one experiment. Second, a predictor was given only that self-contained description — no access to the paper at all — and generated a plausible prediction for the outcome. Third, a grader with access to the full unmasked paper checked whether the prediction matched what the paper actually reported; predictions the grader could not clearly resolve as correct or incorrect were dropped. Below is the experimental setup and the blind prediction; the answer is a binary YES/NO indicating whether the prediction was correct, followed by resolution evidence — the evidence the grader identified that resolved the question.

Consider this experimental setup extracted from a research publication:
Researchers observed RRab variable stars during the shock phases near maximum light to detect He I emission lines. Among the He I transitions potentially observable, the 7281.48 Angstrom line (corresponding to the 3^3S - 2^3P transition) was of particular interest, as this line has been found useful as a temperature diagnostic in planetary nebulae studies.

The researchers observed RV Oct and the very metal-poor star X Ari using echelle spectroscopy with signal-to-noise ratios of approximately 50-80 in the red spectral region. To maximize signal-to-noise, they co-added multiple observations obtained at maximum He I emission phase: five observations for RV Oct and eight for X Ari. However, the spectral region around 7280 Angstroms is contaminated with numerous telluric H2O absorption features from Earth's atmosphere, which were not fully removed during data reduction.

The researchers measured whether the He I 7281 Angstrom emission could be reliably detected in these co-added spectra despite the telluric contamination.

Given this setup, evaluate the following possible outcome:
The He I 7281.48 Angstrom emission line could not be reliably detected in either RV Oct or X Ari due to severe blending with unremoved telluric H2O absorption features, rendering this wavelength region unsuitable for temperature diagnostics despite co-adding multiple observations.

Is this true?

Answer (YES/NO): NO